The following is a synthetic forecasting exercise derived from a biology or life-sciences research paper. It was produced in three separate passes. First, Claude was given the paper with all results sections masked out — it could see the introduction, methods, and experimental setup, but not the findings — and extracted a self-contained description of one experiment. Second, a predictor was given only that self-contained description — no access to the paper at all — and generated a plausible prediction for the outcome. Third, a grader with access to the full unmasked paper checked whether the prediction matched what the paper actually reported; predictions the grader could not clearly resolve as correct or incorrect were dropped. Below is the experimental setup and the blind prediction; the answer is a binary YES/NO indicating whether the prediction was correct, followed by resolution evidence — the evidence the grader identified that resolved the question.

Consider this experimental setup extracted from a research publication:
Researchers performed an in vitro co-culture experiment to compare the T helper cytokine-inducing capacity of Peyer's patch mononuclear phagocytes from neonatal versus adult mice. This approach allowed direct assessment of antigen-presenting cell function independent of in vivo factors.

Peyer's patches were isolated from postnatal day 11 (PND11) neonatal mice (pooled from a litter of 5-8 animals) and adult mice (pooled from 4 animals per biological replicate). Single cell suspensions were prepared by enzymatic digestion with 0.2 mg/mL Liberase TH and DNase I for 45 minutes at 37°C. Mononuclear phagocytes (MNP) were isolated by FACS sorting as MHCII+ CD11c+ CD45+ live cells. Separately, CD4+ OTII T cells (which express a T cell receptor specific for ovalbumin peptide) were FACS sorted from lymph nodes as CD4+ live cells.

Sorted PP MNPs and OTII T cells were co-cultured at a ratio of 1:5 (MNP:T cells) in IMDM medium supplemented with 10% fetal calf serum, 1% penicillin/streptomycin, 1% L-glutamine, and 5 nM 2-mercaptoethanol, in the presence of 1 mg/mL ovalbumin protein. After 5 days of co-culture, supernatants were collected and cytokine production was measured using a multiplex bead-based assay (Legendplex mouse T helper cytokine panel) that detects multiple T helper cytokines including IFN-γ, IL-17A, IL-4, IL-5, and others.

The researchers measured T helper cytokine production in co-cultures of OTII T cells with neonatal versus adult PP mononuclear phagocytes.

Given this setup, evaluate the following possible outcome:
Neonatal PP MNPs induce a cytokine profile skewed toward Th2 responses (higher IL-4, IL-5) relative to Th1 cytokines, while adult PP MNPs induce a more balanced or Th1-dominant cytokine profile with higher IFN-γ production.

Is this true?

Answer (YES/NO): NO